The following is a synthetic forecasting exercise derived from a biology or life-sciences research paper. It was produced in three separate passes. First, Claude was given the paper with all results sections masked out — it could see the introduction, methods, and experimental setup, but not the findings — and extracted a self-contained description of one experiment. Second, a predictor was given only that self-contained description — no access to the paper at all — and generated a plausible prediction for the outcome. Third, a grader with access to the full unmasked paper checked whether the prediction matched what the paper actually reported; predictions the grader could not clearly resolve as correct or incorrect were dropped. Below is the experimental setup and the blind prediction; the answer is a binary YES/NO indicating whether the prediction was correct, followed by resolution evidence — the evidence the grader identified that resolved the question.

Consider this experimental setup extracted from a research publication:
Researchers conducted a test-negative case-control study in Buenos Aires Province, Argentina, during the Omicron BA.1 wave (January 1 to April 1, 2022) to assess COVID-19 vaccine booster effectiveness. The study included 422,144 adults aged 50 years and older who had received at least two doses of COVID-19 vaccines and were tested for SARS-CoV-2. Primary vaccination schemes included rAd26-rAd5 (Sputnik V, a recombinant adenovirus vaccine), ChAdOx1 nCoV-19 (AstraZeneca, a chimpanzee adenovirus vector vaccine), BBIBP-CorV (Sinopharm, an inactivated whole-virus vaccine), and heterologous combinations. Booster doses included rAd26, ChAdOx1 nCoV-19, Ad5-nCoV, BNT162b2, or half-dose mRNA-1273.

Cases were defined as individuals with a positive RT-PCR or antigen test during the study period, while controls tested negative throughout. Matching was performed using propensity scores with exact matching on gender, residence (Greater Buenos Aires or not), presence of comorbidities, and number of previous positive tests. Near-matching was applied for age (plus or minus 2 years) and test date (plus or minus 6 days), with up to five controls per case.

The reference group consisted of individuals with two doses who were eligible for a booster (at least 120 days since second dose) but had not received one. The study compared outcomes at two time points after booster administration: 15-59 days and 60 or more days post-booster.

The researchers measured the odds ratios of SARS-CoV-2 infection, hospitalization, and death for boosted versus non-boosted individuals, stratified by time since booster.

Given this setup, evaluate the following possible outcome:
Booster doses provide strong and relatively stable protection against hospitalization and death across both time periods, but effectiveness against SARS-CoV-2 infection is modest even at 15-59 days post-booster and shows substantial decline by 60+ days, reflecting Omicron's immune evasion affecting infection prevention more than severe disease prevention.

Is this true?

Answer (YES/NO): YES